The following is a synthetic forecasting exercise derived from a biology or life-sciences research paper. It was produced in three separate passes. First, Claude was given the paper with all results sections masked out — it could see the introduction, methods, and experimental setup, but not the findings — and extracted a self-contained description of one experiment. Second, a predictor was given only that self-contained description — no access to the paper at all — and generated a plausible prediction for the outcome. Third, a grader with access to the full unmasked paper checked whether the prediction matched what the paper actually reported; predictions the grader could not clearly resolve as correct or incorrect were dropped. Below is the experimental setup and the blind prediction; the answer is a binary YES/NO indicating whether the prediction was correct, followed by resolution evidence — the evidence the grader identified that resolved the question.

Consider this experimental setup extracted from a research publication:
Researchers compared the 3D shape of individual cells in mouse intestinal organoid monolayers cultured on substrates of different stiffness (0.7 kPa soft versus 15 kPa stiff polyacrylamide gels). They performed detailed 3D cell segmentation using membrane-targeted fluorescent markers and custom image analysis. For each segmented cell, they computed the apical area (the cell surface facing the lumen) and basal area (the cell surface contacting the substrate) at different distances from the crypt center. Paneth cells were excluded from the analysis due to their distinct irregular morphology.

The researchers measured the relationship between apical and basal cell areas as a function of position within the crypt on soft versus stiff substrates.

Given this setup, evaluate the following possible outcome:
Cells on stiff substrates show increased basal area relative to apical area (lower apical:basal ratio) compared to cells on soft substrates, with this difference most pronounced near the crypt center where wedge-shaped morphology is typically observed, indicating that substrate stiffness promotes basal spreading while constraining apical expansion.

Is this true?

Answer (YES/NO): NO